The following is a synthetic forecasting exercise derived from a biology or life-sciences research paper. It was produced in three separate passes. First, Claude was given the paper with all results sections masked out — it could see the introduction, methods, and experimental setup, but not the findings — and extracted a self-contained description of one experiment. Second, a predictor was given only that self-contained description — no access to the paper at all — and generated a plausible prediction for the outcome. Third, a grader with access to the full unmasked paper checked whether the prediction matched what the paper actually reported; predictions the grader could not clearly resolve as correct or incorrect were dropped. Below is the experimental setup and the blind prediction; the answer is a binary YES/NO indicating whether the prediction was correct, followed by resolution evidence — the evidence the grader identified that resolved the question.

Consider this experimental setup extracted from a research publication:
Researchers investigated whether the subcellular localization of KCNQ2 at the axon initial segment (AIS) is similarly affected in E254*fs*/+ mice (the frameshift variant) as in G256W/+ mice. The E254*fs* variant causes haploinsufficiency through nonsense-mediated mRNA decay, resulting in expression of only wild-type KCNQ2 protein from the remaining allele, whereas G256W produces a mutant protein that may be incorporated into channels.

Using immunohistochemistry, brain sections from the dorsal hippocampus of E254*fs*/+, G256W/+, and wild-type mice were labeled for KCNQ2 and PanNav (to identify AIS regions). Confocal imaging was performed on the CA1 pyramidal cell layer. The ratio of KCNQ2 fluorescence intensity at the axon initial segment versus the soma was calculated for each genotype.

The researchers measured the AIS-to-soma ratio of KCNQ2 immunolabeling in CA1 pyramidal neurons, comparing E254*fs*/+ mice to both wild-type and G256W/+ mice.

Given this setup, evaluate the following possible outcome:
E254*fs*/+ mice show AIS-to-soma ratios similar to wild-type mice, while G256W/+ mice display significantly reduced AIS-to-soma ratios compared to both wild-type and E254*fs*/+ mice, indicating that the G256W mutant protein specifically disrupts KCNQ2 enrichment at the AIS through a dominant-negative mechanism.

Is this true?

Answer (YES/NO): YES